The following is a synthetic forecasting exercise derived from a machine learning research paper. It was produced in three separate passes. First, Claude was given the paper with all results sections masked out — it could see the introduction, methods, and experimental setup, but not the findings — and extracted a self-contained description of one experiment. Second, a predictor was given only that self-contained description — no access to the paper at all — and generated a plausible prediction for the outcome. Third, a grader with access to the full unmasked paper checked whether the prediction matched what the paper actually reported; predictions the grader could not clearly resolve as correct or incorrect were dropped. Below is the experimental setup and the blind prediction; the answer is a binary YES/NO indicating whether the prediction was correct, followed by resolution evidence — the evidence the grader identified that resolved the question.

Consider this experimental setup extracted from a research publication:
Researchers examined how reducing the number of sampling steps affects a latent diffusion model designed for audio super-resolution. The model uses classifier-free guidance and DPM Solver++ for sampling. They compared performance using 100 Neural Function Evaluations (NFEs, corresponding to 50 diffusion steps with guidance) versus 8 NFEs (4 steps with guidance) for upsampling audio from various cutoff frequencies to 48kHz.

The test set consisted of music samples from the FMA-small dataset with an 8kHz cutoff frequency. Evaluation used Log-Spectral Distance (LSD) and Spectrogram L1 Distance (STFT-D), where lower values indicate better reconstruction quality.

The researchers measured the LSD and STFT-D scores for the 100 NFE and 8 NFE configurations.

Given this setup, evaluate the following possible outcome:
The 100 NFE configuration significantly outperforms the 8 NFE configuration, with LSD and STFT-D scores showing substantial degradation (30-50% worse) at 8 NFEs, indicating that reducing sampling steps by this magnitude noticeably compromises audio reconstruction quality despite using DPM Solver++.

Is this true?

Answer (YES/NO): NO